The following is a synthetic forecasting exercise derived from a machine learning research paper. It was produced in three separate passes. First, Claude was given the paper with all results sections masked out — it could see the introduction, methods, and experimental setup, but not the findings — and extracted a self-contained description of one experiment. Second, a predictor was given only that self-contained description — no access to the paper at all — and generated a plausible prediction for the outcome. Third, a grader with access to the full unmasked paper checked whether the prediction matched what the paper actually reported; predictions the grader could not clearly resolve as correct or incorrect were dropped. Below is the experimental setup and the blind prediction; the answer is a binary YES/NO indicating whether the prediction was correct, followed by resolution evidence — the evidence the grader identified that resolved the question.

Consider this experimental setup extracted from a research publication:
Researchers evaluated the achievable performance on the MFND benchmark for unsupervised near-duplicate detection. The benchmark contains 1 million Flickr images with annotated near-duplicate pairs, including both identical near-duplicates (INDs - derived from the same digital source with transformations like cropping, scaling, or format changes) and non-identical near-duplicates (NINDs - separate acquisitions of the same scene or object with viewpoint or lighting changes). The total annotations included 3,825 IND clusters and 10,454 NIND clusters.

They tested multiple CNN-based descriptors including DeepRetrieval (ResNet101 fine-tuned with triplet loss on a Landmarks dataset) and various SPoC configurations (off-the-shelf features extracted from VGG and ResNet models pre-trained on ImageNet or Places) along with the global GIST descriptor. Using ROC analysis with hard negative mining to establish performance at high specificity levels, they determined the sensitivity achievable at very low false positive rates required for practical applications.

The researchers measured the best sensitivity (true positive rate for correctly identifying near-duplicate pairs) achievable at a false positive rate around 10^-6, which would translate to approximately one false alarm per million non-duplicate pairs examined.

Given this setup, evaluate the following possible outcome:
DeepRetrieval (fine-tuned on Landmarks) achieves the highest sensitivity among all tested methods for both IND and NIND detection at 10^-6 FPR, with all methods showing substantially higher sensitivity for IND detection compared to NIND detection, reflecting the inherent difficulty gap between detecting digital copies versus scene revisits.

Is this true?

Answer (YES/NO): NO